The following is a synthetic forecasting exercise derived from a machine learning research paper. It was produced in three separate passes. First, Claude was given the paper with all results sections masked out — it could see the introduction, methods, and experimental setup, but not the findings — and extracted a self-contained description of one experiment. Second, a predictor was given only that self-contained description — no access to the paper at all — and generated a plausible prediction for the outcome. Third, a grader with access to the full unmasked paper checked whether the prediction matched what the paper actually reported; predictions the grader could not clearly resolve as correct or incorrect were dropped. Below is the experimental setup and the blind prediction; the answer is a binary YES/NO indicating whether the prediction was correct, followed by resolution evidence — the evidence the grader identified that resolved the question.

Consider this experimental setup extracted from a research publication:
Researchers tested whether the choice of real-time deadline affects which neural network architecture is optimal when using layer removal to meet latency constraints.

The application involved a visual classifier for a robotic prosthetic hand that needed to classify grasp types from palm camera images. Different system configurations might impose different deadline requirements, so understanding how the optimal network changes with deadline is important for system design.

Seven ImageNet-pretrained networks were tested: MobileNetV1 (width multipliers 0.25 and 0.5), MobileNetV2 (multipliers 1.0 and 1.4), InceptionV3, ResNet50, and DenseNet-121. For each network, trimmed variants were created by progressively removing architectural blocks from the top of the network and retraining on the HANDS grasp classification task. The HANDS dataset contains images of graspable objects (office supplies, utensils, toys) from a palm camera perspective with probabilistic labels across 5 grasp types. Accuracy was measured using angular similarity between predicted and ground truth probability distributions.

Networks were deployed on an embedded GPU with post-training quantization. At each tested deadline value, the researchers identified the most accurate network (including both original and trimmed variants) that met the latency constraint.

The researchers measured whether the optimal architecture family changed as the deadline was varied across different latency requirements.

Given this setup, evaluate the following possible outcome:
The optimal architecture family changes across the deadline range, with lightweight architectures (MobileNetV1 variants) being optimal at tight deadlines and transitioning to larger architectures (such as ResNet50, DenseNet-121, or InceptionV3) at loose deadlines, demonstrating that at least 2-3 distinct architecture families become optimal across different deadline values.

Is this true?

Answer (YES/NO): NO